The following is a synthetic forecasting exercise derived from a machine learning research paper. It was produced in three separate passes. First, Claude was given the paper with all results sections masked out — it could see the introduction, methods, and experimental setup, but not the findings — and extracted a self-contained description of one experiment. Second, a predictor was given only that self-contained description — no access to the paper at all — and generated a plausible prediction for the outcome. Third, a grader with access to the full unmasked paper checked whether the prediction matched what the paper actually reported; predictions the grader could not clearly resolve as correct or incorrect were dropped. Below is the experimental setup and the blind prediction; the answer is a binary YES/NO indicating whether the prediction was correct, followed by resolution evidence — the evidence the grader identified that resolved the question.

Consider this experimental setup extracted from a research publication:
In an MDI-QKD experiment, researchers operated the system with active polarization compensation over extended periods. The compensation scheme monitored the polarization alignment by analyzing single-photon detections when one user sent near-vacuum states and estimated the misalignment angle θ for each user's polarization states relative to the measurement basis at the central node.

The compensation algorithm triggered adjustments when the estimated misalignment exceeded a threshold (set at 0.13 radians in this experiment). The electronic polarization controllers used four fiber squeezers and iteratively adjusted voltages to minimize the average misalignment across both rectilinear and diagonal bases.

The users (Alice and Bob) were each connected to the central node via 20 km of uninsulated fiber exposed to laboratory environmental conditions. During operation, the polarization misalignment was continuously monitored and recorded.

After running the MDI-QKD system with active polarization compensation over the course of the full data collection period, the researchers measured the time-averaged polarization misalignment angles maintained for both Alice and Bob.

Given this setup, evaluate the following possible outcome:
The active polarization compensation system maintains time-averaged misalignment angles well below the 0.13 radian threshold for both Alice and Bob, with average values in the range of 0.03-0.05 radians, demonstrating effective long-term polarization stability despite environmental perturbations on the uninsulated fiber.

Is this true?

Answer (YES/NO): NO